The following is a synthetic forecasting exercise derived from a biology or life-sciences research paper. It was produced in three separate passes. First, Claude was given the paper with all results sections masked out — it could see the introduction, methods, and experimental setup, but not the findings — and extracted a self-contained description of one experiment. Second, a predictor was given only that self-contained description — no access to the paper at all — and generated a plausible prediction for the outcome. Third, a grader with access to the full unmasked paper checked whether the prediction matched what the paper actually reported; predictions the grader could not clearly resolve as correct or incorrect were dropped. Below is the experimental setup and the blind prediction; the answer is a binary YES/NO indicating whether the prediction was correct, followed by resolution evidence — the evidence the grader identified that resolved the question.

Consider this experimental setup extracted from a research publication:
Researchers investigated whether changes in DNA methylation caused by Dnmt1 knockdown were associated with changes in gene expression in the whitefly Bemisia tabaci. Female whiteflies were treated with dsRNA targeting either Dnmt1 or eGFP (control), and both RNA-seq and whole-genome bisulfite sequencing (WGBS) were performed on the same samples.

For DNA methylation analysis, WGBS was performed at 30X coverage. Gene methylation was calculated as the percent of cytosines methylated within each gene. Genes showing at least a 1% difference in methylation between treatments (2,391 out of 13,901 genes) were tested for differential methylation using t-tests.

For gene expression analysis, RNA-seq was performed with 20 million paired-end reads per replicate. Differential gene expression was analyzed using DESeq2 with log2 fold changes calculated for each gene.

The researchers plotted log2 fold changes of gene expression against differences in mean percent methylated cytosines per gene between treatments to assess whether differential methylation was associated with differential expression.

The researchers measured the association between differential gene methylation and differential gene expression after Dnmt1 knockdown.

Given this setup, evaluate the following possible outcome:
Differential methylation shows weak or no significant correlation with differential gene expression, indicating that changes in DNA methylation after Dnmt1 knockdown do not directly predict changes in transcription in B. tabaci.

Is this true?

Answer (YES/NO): YES